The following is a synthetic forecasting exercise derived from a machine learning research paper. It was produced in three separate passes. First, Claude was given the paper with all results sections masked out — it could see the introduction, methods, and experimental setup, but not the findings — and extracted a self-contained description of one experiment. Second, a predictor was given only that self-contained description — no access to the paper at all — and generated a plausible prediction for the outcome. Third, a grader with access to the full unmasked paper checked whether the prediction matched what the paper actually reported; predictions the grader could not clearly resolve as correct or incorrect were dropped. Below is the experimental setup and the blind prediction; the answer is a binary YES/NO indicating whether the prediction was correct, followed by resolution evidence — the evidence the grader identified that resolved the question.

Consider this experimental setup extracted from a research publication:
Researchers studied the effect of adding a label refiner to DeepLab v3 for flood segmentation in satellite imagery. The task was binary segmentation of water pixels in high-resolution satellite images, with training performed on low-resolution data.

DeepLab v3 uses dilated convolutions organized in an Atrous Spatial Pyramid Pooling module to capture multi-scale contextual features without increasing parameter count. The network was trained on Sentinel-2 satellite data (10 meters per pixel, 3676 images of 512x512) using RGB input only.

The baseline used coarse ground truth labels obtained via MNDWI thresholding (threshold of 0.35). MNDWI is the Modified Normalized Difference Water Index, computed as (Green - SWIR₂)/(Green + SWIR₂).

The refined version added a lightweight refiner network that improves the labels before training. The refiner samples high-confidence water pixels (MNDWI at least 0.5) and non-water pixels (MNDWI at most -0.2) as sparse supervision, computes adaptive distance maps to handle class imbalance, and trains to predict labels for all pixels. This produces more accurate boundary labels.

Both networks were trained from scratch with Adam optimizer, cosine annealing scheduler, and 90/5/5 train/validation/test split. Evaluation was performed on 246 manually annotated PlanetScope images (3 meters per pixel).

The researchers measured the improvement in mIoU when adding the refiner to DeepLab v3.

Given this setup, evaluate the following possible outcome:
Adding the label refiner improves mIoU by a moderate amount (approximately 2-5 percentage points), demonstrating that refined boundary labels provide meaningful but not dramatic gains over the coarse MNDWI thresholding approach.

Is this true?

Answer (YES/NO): YES